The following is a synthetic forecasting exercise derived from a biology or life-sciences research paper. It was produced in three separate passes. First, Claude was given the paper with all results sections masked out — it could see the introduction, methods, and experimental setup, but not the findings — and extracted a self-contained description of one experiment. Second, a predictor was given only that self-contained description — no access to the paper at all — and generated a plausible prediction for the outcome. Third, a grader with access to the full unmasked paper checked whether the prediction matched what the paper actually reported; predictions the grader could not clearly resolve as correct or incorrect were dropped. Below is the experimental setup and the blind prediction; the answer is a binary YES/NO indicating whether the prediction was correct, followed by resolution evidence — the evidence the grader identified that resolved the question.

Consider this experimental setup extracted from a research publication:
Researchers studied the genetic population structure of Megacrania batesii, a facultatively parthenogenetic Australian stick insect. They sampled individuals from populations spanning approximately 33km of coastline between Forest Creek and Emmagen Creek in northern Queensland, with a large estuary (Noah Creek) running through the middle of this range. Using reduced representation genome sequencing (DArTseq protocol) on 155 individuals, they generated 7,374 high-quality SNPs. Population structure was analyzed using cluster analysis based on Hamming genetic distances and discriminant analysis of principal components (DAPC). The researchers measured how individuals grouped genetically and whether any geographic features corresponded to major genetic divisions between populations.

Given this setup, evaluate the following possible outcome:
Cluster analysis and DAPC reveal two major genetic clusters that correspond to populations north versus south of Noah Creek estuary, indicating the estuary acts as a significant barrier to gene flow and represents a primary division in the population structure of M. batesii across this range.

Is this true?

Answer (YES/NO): YES